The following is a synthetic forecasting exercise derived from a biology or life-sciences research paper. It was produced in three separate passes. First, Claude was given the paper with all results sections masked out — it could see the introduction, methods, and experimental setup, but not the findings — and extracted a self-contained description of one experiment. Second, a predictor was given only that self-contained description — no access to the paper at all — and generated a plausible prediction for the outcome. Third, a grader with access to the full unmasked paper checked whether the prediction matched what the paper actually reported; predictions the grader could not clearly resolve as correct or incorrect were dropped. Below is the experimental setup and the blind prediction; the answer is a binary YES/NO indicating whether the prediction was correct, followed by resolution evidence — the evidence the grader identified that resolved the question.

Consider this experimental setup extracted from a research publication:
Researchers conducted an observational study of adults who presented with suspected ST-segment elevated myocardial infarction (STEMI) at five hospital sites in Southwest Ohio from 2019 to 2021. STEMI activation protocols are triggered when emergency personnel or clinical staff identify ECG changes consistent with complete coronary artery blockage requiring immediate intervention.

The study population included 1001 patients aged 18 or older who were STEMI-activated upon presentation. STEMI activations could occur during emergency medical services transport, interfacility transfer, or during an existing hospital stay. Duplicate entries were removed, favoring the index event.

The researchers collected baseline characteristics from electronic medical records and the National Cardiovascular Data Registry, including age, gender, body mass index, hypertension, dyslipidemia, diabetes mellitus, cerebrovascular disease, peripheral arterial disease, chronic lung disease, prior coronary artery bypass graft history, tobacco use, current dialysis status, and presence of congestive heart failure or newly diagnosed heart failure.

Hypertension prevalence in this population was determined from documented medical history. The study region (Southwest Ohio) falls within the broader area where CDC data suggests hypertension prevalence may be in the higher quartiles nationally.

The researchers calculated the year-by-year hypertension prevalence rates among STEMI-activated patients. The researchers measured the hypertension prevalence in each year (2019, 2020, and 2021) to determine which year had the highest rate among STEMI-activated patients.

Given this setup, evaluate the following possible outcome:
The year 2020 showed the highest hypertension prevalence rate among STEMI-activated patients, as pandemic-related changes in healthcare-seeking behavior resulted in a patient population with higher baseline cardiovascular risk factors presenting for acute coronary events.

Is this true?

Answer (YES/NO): YES